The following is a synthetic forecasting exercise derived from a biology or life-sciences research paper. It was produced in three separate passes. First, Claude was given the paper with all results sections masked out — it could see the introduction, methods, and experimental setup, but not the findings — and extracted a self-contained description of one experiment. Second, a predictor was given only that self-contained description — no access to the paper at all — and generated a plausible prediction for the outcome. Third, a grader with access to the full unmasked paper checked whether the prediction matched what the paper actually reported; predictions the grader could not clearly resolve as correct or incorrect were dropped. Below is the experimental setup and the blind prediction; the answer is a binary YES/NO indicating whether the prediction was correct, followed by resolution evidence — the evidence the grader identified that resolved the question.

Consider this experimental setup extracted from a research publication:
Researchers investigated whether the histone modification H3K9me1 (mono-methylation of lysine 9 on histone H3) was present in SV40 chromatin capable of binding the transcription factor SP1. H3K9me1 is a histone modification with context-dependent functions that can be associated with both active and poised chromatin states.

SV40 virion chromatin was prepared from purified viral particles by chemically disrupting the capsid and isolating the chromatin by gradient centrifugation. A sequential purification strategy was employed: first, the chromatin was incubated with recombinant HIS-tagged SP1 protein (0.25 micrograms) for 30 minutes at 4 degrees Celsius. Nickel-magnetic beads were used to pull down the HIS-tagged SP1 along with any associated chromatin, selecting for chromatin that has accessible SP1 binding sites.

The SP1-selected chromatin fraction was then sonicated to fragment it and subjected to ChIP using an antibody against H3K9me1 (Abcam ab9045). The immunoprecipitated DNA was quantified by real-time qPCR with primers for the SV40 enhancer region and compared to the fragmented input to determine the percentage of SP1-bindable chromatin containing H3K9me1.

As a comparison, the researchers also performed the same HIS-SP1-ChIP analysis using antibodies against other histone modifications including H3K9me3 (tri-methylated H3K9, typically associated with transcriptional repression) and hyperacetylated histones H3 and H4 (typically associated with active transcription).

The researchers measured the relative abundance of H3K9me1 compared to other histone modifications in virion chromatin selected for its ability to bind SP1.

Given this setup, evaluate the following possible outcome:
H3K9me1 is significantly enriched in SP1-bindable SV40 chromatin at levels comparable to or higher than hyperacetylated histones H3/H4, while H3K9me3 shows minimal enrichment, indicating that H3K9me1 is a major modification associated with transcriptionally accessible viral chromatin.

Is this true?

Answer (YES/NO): NO